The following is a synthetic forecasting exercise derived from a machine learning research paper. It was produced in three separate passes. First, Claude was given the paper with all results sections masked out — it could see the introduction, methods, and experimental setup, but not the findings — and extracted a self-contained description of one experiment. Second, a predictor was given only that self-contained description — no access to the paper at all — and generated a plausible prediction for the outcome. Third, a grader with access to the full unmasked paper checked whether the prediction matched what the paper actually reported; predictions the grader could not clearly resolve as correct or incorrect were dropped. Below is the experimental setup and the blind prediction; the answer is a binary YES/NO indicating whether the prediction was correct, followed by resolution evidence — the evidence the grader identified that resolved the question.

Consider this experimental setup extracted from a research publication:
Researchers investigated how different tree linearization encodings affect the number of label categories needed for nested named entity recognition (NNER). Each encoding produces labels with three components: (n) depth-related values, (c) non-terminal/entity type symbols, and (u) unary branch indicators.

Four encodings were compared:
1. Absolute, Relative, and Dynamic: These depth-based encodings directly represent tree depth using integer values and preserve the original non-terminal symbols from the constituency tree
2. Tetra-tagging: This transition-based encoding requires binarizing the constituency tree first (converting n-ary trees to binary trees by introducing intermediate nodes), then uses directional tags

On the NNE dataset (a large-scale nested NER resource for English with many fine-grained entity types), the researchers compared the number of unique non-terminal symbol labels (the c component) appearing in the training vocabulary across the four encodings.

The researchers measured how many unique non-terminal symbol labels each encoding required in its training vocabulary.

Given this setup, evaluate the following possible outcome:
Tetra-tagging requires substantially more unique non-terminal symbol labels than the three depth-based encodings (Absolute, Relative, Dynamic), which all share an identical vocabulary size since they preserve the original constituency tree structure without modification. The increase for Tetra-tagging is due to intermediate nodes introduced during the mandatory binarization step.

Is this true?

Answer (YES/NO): YES